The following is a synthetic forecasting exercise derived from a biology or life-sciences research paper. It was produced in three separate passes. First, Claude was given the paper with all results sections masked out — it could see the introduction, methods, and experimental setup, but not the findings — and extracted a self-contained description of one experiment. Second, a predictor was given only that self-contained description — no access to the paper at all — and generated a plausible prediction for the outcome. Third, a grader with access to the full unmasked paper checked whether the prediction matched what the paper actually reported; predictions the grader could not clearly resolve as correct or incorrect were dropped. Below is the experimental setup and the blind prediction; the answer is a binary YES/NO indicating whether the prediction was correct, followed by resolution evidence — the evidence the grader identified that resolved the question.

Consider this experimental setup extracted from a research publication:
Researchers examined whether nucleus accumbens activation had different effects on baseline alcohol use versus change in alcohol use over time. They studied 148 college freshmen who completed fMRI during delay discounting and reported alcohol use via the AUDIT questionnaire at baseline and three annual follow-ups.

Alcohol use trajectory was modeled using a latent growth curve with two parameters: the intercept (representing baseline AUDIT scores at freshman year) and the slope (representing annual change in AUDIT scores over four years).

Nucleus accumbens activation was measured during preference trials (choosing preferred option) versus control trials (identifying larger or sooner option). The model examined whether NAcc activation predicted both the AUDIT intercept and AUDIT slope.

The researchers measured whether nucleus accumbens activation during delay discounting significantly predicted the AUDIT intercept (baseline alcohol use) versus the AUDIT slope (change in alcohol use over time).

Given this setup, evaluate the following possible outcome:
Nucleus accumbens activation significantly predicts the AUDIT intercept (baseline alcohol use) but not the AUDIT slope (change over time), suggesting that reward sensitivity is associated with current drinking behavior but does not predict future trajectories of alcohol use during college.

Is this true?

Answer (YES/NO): NO